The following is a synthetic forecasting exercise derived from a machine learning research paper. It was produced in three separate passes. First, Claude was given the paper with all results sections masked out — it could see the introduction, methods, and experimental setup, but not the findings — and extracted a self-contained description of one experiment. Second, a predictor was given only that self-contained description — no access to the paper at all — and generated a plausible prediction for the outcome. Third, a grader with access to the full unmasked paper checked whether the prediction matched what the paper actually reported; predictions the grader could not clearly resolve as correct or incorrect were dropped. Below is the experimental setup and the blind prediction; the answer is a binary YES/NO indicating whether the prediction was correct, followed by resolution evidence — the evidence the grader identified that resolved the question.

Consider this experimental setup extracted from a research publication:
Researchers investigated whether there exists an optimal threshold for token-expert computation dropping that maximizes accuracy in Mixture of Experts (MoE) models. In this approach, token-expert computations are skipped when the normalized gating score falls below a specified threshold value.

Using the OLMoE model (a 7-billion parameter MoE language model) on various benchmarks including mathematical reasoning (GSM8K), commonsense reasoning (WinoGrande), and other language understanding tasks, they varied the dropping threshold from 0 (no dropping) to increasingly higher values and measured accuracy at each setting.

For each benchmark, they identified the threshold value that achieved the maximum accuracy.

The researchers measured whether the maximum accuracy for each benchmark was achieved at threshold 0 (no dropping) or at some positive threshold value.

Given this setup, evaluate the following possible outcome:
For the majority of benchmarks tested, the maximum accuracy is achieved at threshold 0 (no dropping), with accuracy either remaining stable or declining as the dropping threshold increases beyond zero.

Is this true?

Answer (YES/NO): NO